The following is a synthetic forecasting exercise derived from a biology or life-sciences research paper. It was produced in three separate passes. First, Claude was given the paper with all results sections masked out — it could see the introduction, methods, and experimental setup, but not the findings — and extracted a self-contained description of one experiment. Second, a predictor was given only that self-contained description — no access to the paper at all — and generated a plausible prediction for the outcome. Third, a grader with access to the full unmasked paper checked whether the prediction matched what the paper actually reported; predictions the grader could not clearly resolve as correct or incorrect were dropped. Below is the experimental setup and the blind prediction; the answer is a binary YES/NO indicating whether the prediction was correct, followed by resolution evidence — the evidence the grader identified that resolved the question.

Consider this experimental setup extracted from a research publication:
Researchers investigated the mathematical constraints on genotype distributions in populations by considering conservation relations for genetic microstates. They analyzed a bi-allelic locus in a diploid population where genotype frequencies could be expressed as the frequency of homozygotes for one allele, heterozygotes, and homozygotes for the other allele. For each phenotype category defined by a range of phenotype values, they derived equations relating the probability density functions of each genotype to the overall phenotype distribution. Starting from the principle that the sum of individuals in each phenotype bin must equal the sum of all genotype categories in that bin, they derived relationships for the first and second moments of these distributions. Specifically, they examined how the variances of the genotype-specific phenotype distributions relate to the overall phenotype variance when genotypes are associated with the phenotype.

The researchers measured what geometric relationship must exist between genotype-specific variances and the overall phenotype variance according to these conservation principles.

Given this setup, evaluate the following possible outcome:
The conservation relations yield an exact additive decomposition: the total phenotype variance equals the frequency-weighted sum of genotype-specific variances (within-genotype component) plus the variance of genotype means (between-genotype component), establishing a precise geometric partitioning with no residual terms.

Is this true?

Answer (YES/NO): NO